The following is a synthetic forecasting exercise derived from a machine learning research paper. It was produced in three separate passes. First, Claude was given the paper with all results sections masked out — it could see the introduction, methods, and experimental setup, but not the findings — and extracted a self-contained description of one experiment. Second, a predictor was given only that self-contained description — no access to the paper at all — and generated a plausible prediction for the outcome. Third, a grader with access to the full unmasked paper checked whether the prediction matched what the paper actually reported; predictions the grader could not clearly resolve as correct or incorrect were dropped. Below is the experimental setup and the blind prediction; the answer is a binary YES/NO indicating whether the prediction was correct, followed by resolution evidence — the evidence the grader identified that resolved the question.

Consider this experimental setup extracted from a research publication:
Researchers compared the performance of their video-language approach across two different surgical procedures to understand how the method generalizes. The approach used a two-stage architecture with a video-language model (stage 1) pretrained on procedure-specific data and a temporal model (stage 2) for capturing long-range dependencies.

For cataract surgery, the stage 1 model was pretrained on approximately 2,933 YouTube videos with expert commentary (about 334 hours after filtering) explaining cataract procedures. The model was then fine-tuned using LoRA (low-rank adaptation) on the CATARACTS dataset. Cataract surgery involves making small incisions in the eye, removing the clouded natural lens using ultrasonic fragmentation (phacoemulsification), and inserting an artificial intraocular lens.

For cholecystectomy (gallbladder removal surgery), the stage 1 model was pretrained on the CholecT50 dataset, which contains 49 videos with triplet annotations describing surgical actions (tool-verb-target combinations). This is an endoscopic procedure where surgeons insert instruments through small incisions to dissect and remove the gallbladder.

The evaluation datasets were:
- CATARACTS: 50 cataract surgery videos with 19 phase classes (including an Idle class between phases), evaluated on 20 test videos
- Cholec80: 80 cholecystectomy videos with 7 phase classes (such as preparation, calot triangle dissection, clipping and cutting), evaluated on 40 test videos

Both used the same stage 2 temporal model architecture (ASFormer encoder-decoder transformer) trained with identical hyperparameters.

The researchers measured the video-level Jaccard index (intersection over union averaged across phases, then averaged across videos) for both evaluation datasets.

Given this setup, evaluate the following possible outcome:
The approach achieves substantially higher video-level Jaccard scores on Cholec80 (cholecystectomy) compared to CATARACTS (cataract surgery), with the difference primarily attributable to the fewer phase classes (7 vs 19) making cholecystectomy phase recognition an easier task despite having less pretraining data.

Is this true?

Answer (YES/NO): NO